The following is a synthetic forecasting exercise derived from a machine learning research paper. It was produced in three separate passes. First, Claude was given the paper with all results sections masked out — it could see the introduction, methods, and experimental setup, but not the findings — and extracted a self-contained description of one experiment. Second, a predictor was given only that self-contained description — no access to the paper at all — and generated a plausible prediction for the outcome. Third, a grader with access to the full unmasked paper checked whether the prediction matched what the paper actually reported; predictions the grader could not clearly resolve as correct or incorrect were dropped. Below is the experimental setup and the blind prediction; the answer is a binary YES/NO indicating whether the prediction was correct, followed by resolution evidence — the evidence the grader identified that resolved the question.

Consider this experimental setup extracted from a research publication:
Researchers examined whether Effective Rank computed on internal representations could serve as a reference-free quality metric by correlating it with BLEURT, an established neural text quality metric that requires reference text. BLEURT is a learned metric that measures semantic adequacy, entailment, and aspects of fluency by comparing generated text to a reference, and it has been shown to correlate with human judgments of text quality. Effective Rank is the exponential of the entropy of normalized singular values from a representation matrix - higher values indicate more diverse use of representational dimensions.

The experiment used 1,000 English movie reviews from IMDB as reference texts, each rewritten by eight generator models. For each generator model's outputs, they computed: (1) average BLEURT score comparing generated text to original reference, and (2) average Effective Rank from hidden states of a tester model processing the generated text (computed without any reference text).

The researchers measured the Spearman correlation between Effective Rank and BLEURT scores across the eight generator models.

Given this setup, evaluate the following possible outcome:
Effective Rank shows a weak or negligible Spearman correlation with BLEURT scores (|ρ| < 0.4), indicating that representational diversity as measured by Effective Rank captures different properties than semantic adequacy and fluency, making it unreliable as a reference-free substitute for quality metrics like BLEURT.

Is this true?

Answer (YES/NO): NO